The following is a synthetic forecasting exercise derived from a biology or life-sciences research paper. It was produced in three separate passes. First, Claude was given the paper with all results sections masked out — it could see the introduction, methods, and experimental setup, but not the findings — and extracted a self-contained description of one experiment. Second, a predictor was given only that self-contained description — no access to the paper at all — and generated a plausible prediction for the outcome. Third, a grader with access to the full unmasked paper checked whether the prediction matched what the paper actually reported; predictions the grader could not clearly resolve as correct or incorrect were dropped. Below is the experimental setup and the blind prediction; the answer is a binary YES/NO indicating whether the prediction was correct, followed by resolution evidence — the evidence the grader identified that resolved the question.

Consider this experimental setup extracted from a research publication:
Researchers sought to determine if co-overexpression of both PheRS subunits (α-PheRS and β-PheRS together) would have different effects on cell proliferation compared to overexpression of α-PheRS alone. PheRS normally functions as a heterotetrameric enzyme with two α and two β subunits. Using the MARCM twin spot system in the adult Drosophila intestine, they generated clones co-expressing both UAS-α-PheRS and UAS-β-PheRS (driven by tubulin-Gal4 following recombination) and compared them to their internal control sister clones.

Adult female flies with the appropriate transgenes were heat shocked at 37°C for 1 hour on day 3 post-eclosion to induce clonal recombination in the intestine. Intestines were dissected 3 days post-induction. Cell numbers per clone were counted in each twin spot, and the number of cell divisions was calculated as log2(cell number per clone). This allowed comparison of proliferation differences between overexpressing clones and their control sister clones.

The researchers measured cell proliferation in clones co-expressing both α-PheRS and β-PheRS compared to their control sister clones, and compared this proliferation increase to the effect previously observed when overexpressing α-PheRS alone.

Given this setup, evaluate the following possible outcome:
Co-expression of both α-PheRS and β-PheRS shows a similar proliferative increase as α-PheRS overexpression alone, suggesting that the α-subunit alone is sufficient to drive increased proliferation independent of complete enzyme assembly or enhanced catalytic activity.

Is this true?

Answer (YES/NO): YES